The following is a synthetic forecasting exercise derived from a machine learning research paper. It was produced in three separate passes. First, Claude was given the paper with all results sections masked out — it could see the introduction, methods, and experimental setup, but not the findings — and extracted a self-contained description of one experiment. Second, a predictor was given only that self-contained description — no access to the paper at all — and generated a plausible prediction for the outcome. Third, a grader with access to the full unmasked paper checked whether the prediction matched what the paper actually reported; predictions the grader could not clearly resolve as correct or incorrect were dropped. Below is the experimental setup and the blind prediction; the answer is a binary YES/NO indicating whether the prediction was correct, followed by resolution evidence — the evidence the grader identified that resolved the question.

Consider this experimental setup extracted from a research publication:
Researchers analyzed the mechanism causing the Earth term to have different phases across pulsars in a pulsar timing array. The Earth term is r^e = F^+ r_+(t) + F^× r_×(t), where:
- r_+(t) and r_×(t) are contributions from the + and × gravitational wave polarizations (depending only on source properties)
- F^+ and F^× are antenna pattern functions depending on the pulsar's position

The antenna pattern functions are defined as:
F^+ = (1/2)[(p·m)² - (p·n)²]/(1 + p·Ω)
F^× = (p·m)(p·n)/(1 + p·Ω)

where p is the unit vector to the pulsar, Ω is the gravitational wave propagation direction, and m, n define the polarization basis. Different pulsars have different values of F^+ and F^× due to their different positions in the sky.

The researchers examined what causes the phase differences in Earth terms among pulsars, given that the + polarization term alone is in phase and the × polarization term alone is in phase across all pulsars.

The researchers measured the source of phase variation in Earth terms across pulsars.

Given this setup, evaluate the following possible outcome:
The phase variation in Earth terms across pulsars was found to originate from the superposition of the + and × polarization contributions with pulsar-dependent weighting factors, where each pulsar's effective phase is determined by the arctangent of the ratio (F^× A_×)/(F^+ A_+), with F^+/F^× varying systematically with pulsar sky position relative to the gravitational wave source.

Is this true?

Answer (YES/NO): YES